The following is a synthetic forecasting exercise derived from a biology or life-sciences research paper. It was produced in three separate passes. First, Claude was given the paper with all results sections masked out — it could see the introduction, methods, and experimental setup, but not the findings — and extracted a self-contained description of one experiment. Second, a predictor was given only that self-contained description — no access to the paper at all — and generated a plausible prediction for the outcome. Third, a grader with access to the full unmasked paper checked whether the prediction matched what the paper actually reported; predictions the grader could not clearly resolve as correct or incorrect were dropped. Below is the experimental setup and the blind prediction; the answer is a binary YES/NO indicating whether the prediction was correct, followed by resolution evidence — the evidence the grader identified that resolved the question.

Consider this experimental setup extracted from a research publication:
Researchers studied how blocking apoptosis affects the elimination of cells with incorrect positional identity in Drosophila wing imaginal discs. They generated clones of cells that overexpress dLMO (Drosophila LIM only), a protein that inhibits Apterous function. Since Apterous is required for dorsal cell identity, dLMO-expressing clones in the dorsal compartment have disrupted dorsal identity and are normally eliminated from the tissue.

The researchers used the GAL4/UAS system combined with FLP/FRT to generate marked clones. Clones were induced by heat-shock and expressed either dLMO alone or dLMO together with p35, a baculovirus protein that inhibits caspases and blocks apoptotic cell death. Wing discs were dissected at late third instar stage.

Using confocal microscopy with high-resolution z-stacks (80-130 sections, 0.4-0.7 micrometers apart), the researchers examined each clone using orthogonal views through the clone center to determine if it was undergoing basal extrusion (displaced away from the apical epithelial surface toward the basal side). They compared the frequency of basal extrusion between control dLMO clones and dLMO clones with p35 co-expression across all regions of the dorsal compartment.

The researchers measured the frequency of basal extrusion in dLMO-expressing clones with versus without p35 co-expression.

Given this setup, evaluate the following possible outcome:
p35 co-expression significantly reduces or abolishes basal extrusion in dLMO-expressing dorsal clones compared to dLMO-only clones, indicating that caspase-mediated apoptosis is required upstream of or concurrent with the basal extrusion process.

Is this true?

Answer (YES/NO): NO